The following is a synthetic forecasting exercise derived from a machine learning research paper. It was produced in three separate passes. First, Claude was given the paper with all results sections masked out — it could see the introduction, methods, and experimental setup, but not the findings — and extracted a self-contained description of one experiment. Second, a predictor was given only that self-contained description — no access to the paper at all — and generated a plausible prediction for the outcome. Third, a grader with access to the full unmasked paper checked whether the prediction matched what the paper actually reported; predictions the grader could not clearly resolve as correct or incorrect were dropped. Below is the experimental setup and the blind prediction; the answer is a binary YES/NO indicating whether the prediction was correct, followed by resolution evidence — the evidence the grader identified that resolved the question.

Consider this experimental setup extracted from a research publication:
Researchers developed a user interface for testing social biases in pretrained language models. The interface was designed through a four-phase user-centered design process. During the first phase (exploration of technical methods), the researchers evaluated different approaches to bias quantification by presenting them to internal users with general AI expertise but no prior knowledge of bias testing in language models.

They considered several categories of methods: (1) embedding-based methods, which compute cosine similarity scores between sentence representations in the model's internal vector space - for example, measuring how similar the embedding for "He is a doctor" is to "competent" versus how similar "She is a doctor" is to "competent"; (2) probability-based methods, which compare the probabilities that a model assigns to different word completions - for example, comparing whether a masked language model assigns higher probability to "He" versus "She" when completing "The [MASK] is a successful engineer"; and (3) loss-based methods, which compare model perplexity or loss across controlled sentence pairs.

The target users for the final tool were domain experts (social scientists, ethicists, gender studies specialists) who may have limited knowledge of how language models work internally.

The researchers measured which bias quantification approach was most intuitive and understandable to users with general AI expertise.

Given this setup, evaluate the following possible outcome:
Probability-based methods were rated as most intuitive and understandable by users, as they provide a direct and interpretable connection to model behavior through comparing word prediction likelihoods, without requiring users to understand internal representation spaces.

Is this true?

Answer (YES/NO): YES